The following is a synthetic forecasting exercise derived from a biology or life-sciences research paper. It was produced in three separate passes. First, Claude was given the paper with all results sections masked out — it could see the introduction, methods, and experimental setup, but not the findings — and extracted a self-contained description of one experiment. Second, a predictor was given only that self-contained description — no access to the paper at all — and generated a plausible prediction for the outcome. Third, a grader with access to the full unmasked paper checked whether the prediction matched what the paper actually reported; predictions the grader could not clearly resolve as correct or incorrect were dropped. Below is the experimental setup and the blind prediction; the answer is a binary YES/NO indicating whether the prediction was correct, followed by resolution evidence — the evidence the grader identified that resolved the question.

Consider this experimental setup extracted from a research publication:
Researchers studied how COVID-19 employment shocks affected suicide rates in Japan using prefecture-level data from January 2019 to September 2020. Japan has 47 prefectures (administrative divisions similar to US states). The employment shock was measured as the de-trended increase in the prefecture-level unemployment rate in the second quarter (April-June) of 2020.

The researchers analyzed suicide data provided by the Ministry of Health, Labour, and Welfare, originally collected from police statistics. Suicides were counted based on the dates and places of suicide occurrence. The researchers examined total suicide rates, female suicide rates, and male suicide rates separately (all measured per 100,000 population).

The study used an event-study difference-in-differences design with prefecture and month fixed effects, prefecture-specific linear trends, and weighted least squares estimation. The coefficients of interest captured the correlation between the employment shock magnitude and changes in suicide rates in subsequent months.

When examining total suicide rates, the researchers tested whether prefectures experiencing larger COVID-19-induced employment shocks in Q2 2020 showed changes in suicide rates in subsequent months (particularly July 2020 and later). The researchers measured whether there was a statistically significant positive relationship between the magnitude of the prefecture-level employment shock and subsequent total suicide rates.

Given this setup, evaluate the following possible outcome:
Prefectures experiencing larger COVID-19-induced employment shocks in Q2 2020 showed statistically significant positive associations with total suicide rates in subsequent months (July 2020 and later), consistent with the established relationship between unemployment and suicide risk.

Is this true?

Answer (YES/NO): NO